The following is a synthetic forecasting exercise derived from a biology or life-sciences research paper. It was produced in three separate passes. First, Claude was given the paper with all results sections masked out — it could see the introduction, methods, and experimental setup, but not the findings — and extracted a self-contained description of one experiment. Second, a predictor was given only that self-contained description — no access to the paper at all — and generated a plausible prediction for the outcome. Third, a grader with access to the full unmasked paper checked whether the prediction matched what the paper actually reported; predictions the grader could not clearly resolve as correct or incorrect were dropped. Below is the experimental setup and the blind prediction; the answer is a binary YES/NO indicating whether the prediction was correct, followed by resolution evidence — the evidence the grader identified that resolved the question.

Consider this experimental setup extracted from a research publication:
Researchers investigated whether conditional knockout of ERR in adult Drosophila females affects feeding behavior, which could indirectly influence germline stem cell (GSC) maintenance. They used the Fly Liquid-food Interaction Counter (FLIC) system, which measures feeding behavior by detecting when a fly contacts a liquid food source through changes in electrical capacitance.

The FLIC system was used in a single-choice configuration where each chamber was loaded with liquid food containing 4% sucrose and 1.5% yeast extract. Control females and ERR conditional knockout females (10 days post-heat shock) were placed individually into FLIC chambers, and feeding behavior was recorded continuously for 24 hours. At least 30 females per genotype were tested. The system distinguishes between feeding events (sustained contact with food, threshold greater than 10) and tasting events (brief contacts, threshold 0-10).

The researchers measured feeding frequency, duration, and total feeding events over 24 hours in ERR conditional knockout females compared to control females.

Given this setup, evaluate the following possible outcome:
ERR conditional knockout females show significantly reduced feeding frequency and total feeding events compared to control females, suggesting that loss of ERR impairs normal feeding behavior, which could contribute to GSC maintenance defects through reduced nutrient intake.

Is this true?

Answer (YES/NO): NO